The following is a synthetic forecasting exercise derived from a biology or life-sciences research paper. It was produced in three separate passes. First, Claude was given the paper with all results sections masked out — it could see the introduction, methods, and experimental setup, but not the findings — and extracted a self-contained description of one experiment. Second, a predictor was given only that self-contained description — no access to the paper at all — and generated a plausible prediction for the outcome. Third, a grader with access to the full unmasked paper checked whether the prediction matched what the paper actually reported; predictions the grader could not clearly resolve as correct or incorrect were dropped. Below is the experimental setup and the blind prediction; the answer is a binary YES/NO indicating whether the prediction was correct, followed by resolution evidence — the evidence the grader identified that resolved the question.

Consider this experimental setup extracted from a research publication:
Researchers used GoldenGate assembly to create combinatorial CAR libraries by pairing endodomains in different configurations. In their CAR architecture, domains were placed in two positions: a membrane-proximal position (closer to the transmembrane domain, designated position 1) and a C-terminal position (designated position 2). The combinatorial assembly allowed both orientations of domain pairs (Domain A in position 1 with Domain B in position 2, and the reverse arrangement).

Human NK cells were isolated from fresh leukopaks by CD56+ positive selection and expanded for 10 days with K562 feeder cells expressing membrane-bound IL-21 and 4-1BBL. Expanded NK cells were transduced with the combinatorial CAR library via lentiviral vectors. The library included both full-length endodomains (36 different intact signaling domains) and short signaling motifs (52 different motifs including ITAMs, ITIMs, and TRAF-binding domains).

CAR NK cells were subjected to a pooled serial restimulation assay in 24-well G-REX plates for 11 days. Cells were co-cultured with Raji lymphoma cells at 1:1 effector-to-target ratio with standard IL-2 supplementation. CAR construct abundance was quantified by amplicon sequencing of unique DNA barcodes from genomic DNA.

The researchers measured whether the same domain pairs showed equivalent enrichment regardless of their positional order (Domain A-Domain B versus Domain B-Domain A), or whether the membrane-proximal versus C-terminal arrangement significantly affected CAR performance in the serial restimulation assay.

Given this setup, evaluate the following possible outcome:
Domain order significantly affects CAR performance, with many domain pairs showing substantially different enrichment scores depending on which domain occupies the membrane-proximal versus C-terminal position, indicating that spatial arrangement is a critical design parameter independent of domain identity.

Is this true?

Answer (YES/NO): NO